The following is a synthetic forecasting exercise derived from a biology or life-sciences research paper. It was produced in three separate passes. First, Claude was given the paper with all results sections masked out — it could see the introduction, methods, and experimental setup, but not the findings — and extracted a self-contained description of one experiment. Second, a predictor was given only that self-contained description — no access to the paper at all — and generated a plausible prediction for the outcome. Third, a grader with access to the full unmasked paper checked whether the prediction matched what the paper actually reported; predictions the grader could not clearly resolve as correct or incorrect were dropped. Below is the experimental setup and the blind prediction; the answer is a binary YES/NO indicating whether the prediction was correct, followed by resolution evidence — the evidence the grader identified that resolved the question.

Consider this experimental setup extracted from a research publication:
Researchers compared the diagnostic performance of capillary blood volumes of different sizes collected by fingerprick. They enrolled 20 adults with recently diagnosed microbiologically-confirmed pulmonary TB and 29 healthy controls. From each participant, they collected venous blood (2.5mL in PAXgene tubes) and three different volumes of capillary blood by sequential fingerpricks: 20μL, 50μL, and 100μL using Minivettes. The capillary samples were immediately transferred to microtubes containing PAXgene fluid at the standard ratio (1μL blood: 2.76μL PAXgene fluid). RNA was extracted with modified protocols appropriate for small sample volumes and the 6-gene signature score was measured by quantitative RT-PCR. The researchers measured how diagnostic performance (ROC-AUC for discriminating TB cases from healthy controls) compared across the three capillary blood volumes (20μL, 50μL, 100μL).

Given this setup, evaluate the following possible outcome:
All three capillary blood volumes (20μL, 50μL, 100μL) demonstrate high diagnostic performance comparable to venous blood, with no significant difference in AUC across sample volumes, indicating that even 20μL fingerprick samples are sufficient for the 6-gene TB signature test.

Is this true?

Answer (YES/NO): YES